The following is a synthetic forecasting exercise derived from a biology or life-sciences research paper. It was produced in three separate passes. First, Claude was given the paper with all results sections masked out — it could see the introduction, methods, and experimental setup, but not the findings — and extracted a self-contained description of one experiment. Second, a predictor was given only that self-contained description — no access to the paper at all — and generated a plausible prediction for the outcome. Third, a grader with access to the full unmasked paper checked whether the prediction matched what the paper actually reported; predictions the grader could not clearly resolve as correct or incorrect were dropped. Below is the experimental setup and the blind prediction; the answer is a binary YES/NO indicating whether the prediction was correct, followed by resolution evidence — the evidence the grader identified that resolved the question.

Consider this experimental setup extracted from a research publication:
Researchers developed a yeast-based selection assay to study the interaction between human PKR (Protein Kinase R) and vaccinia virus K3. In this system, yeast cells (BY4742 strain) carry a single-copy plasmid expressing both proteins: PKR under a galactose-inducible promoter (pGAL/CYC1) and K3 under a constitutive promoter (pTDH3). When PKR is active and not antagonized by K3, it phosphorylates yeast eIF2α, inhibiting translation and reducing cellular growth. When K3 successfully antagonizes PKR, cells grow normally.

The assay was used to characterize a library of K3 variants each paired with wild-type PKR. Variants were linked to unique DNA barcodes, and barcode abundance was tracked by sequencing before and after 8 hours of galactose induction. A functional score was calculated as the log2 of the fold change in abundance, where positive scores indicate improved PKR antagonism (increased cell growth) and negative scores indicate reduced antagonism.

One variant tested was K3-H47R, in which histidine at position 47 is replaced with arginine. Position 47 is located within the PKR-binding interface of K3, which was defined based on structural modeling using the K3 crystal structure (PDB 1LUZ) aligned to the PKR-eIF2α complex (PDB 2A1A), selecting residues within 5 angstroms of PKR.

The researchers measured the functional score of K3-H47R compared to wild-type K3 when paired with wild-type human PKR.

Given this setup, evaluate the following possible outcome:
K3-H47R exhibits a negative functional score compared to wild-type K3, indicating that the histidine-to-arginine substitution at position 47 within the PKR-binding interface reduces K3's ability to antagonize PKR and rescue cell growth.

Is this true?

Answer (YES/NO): NO